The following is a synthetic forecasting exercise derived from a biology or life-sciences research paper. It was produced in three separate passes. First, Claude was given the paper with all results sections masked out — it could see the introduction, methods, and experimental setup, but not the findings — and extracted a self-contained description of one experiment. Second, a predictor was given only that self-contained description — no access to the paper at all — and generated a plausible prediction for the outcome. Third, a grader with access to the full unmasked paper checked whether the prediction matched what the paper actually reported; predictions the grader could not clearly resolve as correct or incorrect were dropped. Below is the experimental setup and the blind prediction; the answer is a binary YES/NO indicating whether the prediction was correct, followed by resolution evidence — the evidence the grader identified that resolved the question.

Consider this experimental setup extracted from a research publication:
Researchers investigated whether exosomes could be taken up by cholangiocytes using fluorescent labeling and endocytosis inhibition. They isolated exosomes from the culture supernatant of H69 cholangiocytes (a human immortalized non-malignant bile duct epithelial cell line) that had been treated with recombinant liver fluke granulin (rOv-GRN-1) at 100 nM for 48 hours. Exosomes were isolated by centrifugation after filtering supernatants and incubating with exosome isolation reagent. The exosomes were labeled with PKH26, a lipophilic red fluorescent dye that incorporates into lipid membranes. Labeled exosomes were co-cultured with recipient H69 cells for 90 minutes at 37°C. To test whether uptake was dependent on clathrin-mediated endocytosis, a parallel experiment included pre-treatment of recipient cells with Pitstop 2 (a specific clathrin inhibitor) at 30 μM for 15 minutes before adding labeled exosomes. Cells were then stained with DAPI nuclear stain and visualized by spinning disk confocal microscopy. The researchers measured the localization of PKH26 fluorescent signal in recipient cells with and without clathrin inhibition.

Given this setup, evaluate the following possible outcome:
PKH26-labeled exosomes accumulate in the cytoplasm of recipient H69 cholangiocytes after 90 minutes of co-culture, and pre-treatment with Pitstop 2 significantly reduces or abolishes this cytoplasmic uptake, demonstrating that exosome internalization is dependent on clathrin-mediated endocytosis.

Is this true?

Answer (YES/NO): YES